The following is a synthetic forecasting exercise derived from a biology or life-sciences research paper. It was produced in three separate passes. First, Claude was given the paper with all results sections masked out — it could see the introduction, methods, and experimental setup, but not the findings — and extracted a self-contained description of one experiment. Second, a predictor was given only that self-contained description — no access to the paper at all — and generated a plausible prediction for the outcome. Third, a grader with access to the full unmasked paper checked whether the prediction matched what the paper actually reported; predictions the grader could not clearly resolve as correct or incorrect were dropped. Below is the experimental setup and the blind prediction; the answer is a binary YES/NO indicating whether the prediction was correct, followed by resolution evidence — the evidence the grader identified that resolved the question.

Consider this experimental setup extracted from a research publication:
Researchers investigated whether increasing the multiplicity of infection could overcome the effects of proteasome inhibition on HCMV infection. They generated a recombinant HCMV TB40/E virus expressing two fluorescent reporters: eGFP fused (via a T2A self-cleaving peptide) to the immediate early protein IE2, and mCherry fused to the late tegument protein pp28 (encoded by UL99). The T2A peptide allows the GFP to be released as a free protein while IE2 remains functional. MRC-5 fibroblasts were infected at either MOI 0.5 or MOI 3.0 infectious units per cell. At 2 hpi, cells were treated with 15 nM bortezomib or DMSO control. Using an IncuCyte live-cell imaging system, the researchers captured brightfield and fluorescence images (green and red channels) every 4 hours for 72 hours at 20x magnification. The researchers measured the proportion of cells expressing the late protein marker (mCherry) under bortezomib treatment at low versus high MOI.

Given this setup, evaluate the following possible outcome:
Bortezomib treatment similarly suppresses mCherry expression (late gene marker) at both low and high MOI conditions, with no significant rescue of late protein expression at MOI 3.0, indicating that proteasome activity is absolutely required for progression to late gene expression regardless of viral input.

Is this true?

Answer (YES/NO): NO